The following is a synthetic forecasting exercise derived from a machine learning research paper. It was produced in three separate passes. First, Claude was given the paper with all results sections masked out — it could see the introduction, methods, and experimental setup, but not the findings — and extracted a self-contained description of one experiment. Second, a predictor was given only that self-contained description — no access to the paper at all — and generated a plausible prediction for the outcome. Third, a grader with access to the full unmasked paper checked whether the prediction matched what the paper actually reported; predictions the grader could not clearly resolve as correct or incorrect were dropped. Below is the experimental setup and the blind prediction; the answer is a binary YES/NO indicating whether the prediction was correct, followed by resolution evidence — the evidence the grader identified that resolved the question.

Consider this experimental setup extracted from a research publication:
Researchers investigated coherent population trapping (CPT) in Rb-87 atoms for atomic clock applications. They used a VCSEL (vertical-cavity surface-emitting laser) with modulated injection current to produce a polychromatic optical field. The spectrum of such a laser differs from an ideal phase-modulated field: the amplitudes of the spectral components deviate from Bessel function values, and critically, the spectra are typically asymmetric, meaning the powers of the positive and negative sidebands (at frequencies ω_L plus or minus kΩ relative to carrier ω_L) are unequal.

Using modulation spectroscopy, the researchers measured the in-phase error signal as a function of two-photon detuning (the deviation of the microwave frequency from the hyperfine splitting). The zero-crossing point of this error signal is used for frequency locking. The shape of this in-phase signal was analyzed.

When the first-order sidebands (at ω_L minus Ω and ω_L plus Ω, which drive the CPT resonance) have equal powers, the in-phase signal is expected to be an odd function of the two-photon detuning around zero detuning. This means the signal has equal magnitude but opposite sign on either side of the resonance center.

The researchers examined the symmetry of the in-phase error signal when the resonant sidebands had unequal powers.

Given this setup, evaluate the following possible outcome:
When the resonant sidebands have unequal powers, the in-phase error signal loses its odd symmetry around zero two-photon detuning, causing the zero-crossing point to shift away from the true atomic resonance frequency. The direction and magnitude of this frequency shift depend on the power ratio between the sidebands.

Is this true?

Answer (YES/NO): YES